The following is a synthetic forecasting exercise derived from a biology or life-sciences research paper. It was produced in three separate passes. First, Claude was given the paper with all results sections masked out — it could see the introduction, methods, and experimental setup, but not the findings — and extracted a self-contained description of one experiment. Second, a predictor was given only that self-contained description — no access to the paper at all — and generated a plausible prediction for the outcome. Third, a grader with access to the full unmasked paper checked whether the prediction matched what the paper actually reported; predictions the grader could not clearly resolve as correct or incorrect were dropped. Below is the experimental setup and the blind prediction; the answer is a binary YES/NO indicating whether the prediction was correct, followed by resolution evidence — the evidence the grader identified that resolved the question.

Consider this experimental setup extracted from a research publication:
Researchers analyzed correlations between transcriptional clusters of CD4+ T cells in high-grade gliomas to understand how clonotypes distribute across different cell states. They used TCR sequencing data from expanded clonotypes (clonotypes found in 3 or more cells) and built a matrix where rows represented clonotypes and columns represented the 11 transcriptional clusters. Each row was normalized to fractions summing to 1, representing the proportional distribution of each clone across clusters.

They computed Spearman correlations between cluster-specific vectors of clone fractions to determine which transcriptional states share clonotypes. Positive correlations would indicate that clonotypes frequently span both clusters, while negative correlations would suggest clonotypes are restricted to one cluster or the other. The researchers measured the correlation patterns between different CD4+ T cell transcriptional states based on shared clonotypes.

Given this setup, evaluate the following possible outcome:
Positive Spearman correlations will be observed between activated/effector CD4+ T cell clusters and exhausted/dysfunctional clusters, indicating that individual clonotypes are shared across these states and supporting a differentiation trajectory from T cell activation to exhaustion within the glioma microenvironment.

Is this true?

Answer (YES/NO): NO